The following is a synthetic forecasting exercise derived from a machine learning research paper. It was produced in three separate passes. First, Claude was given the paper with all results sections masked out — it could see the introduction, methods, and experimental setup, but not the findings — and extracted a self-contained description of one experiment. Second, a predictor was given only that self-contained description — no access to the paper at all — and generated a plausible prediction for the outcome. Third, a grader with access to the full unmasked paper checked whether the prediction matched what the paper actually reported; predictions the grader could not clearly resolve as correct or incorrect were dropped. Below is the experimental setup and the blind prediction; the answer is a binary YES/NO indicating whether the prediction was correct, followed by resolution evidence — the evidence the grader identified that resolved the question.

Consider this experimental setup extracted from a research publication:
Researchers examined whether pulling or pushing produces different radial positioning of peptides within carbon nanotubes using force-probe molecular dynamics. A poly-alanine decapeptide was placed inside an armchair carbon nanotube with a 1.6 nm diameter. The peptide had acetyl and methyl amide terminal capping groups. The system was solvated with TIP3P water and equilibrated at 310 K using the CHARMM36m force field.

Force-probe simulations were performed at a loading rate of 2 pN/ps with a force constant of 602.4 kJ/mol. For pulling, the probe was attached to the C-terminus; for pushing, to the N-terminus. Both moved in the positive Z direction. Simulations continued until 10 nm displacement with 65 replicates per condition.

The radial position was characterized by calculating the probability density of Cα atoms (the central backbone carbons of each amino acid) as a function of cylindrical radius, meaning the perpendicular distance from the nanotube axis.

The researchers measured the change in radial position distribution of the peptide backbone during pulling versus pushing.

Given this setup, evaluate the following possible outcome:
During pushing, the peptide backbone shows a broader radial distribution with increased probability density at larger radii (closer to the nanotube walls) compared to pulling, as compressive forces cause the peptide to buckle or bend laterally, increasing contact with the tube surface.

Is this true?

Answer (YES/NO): NO